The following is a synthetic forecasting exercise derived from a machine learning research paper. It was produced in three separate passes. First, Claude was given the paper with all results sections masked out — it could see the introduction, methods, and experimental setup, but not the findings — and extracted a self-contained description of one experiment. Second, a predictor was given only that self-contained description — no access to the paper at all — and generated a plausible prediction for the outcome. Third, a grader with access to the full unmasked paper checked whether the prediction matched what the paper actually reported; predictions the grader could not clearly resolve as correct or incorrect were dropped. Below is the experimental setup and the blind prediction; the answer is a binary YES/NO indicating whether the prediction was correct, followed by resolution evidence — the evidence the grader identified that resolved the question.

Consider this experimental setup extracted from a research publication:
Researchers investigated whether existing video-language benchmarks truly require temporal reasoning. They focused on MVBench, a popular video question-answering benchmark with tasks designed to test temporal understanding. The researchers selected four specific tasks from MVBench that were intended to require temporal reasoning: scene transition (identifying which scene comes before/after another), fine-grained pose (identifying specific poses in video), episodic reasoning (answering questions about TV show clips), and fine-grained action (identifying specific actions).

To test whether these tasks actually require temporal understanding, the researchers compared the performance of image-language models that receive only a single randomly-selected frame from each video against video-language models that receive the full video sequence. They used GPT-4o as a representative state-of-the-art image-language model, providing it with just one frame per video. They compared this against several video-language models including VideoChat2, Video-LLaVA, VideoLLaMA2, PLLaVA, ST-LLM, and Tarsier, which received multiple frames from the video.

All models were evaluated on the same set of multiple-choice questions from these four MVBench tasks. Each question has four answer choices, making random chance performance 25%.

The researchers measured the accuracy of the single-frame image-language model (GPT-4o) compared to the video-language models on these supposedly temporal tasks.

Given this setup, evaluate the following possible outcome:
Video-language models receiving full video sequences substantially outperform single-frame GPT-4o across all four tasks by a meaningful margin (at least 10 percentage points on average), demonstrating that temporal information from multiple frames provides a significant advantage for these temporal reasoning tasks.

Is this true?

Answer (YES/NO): NO